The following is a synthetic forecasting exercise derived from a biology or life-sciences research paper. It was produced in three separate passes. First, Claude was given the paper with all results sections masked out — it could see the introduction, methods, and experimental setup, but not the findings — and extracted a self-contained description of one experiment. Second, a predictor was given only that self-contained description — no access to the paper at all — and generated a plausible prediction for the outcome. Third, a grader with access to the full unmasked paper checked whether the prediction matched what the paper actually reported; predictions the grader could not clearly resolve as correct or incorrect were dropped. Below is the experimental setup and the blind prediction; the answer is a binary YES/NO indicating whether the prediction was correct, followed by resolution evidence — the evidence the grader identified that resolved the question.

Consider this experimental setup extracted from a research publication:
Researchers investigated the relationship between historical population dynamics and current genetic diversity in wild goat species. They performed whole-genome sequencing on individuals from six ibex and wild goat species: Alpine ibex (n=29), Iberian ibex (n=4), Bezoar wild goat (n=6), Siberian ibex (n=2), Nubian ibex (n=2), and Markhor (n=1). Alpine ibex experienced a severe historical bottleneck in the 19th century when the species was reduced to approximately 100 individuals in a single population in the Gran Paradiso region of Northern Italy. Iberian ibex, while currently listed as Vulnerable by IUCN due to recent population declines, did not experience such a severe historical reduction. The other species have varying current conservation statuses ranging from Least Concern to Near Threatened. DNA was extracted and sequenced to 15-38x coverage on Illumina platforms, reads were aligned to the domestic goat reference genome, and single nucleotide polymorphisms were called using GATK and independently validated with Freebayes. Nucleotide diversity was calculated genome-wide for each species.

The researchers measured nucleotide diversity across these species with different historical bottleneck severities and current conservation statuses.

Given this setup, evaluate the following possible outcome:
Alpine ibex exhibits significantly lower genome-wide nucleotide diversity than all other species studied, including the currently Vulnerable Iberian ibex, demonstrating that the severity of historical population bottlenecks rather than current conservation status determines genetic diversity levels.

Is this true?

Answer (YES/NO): NO